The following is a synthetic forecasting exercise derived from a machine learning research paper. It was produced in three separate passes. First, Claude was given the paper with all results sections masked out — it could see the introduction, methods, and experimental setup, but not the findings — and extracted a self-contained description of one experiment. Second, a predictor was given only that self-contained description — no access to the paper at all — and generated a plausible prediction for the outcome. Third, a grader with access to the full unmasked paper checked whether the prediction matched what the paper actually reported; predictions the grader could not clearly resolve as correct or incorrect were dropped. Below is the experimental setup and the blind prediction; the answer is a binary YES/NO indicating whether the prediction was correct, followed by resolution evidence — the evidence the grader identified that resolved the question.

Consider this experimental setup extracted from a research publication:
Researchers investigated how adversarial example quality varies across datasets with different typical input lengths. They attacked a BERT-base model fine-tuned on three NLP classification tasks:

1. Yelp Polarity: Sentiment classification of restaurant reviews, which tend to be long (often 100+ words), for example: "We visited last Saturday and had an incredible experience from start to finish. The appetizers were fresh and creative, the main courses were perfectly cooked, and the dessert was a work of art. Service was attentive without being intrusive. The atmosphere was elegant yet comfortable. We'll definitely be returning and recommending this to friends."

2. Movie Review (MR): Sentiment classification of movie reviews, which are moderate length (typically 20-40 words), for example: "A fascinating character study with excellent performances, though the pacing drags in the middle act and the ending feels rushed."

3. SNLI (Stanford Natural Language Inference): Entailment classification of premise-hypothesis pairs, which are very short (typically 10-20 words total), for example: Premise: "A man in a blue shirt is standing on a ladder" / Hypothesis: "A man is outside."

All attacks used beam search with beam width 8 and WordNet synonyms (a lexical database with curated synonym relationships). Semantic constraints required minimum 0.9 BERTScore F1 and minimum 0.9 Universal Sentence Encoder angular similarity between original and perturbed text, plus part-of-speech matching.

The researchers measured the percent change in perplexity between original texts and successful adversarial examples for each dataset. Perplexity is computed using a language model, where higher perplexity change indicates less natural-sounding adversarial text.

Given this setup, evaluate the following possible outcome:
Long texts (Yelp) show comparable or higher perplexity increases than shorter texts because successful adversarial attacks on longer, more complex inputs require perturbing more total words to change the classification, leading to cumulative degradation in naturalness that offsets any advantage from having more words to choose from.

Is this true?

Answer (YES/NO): NO